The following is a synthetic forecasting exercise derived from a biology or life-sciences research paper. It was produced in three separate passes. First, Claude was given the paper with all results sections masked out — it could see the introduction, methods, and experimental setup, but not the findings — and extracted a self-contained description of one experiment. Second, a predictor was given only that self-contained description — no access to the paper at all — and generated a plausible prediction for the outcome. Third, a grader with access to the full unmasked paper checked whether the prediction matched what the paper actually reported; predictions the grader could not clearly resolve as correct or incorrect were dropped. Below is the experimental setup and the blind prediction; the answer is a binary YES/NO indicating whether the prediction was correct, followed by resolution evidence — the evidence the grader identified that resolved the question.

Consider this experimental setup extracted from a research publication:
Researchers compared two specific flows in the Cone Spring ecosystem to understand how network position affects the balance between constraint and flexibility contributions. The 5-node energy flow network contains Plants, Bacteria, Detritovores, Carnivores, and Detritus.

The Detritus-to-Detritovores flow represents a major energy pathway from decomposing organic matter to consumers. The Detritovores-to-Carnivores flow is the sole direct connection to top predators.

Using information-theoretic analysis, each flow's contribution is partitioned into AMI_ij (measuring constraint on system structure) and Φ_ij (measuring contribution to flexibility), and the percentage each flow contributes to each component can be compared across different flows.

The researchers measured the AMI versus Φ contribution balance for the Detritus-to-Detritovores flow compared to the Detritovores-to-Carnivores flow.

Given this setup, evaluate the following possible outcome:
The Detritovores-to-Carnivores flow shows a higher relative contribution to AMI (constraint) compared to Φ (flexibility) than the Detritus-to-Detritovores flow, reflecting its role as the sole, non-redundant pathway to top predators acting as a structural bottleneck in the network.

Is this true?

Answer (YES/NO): YES